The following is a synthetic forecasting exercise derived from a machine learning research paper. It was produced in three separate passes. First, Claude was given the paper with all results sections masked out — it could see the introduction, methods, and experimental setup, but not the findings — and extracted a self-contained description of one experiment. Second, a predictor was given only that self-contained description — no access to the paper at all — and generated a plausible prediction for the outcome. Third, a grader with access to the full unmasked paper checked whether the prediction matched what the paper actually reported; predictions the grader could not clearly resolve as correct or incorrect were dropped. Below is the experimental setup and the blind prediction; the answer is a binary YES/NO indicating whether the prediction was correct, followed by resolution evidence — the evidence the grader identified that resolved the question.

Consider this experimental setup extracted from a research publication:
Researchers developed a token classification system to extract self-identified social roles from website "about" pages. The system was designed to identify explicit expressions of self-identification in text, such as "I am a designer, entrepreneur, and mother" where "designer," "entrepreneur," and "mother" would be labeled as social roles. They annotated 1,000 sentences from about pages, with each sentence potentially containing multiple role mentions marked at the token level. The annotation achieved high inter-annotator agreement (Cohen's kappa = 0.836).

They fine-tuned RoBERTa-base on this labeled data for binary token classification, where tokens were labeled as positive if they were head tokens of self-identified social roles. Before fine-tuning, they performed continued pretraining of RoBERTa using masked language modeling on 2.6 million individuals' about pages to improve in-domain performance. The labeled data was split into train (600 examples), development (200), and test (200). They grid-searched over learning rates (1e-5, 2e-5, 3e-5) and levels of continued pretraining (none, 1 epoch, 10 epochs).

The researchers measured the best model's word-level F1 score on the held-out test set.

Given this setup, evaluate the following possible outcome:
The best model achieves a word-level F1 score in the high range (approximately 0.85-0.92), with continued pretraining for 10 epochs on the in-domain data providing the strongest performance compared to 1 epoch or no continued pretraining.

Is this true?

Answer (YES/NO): YES